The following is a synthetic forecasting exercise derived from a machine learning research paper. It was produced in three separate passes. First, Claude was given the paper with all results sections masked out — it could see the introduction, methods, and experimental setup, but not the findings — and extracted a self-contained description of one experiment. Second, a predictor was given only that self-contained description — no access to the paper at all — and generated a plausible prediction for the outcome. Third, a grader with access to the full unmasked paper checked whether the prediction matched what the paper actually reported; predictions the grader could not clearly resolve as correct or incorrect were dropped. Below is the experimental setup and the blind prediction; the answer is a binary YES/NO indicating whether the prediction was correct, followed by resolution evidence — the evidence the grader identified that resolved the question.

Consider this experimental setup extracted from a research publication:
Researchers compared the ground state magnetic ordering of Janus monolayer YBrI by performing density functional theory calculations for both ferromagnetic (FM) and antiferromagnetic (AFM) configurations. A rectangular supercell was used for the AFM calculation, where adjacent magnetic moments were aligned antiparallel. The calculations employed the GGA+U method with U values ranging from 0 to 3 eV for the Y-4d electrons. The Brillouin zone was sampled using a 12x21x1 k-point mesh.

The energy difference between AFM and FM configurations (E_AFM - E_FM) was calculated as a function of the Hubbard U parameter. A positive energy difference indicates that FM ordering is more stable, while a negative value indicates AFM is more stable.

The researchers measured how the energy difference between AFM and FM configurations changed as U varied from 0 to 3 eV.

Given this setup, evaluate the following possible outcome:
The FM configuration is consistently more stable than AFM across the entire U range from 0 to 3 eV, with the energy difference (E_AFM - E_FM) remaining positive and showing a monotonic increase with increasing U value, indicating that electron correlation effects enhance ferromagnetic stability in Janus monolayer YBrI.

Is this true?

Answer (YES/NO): YES